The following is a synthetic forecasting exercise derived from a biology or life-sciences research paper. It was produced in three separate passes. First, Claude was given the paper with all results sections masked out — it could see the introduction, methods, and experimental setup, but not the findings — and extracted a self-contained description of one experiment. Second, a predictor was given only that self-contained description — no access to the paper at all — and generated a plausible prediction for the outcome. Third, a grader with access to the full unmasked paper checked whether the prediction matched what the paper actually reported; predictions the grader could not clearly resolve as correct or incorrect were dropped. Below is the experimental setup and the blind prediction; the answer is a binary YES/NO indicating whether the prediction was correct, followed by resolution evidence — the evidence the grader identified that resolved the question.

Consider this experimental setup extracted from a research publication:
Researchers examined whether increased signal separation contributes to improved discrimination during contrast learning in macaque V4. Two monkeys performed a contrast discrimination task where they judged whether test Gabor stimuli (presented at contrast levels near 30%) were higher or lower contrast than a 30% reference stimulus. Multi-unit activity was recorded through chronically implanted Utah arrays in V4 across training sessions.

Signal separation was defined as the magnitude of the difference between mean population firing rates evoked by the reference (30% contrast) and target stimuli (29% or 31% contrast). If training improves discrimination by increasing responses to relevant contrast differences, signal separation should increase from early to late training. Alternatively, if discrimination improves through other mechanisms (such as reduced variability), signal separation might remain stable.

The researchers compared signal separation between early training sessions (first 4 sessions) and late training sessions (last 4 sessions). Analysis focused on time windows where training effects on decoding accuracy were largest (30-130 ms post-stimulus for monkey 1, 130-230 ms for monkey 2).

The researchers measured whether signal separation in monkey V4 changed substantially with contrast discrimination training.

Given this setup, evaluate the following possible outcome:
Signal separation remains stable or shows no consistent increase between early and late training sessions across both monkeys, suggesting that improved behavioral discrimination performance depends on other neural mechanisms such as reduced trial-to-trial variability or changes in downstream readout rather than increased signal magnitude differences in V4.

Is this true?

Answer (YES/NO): YES